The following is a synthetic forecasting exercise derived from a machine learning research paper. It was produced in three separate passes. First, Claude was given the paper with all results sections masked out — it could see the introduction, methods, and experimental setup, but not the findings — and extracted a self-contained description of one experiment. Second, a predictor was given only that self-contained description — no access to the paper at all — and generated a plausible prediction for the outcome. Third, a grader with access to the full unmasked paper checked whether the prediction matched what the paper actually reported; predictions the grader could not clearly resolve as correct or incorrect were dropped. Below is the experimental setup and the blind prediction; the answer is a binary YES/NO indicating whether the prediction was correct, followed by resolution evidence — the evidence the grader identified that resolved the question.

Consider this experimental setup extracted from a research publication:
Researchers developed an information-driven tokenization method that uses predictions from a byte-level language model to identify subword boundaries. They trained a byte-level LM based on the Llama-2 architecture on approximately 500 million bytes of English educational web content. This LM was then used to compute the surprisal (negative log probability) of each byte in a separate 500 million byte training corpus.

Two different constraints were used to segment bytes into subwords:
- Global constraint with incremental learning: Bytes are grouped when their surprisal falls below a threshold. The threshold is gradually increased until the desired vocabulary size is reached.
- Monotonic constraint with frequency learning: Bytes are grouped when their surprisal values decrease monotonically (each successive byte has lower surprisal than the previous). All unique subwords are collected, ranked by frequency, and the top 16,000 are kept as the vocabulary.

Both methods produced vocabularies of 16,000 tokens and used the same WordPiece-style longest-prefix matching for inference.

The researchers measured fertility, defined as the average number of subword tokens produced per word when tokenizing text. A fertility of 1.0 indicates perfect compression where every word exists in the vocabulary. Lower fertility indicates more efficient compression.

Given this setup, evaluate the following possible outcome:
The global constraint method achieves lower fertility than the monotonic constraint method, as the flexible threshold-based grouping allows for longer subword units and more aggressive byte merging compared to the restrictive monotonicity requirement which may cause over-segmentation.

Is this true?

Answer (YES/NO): NO